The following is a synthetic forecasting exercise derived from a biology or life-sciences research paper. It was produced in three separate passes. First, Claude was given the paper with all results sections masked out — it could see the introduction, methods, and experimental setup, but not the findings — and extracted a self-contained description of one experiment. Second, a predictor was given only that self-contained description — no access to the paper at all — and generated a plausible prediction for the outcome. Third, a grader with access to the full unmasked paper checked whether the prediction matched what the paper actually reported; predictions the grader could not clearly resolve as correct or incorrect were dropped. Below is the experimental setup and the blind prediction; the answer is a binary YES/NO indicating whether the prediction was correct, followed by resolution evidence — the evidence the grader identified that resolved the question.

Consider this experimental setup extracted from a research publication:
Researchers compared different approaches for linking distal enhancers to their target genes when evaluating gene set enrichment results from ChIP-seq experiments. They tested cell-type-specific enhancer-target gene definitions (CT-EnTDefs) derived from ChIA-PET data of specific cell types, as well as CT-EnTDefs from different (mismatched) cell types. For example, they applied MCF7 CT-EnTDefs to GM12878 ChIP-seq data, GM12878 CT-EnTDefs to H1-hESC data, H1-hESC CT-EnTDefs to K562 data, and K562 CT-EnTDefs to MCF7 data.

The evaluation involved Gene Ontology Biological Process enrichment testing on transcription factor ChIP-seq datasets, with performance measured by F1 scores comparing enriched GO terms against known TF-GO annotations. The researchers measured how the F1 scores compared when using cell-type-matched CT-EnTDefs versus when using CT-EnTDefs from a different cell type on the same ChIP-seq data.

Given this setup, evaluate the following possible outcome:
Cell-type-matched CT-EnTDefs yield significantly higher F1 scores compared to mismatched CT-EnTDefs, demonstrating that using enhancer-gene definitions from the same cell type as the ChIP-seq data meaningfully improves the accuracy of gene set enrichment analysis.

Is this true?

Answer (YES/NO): NO